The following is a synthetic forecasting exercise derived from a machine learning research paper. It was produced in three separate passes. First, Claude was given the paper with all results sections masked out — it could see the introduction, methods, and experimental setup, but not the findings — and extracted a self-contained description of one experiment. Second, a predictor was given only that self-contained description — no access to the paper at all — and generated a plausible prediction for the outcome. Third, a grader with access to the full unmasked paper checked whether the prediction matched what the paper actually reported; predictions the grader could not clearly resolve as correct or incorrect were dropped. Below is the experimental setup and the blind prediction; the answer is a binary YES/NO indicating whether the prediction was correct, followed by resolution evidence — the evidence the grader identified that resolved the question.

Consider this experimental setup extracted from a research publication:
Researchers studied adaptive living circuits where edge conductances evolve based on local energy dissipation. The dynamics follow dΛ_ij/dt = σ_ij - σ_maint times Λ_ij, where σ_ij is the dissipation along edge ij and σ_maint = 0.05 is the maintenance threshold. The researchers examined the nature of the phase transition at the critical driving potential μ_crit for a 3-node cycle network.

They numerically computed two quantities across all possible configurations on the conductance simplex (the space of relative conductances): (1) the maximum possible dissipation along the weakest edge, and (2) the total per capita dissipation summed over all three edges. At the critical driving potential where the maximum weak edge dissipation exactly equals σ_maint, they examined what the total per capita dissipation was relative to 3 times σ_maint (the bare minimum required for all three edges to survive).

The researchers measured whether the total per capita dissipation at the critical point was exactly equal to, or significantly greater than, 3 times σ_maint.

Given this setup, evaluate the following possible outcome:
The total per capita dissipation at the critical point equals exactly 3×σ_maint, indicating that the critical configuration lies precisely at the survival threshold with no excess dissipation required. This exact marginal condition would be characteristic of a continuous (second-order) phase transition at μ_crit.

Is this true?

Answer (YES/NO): NO